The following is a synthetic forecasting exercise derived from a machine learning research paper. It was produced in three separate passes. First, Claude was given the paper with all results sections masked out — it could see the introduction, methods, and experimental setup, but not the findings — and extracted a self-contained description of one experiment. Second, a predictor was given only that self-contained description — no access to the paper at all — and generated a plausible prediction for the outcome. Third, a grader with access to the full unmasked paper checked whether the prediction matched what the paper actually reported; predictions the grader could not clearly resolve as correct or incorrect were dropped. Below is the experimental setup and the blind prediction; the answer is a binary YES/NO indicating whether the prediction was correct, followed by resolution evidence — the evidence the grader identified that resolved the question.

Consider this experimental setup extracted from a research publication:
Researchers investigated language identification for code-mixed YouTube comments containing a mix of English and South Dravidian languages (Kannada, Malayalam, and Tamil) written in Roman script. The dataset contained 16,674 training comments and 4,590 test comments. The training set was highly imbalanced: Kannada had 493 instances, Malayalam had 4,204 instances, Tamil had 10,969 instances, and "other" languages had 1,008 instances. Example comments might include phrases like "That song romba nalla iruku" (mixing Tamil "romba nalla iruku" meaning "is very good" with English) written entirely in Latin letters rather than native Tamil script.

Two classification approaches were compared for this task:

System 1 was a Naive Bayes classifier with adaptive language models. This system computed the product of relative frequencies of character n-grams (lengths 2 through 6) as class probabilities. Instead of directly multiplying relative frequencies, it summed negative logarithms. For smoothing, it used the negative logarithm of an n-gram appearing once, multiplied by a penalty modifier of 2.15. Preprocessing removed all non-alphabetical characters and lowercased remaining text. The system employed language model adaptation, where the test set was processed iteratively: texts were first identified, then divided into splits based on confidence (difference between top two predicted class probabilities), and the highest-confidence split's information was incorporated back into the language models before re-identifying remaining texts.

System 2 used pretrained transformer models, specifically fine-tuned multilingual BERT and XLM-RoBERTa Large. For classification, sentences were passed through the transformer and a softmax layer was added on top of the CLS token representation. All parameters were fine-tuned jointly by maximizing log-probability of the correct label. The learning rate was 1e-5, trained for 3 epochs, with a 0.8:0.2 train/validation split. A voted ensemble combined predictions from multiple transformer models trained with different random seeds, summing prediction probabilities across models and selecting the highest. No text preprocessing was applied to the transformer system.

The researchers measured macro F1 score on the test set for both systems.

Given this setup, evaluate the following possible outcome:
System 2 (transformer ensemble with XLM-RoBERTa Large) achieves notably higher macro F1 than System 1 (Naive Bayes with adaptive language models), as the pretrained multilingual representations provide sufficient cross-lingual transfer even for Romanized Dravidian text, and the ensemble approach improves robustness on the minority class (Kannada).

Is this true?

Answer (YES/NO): NO